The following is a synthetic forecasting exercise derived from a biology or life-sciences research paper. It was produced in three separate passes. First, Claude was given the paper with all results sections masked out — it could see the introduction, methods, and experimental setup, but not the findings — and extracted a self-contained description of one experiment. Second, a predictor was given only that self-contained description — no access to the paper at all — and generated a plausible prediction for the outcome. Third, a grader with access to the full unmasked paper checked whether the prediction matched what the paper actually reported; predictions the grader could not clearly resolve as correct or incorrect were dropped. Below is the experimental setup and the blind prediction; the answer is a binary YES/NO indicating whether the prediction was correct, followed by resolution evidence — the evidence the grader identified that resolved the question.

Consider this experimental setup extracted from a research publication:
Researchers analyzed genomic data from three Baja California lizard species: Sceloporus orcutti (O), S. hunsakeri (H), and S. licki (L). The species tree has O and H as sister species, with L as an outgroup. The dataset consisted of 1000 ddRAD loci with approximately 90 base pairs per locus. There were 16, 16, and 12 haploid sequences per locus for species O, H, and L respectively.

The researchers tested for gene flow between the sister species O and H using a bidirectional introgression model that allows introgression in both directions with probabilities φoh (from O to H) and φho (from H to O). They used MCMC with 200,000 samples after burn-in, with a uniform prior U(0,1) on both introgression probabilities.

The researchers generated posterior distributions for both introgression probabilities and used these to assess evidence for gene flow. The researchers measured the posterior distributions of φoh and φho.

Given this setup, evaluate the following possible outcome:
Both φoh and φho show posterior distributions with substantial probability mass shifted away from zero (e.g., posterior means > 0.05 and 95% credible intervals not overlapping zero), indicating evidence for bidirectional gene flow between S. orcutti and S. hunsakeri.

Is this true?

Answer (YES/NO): NO